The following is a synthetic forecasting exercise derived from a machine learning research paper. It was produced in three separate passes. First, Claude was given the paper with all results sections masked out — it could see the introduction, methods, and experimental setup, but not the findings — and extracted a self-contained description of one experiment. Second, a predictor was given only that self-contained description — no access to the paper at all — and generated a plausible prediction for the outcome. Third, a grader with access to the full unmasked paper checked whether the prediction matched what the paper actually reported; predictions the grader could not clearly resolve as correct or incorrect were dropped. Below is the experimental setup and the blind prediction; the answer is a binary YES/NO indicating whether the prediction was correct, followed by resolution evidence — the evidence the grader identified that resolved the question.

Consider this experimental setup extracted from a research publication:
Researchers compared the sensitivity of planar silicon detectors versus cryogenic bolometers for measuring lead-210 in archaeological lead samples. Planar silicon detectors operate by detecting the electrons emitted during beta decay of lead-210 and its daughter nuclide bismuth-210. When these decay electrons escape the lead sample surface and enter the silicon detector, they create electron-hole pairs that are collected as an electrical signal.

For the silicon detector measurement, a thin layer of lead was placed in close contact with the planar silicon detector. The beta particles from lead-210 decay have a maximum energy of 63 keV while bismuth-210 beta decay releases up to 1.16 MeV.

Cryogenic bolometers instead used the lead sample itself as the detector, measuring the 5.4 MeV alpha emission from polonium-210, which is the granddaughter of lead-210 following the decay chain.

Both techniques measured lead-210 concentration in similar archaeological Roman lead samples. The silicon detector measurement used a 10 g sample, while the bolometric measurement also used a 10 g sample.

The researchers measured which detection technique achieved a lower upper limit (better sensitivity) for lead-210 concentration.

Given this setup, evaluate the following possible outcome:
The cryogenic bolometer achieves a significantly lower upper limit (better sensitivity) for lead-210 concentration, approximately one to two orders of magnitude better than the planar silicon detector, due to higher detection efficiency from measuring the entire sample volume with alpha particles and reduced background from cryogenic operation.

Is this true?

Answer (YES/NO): YES